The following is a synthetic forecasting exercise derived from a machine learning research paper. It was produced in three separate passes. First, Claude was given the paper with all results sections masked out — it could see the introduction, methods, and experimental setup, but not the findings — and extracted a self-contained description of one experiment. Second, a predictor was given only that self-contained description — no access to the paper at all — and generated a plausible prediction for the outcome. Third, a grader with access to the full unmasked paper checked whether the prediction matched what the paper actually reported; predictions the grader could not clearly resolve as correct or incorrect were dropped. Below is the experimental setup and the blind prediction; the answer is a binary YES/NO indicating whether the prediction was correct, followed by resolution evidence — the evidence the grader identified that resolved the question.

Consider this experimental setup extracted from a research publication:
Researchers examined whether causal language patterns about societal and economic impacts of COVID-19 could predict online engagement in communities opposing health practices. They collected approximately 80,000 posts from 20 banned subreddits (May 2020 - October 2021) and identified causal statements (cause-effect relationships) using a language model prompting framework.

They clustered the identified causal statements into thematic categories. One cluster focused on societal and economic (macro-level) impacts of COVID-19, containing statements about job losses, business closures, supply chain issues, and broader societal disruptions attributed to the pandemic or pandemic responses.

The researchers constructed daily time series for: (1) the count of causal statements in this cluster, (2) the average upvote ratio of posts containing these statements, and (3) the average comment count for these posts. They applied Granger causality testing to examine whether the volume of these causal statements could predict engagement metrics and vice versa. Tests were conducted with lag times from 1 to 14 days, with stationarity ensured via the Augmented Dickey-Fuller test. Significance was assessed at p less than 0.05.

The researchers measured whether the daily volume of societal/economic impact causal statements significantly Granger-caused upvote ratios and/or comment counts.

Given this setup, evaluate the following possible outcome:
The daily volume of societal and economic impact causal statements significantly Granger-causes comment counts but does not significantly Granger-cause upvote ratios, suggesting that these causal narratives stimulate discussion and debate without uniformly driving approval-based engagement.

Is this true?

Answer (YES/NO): NO